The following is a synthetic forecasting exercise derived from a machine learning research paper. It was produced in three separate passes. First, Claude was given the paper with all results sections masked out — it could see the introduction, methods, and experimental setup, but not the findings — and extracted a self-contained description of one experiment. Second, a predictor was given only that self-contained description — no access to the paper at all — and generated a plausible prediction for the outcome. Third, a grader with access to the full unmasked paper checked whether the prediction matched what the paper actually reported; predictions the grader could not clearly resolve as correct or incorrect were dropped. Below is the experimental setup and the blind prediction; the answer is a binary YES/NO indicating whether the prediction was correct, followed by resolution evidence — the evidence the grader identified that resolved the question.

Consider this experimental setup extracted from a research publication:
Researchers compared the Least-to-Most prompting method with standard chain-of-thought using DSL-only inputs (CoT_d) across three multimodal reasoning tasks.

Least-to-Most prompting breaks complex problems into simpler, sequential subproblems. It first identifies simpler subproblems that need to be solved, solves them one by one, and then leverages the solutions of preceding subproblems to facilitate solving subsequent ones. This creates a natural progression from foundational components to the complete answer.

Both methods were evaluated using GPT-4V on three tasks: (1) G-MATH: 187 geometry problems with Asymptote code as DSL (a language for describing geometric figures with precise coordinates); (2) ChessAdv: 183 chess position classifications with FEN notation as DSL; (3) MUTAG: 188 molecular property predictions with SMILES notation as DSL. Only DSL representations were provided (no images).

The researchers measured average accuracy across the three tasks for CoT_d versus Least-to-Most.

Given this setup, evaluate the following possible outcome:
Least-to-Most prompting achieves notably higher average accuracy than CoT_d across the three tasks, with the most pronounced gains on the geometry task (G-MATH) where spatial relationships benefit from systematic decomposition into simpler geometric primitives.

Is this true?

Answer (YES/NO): NO